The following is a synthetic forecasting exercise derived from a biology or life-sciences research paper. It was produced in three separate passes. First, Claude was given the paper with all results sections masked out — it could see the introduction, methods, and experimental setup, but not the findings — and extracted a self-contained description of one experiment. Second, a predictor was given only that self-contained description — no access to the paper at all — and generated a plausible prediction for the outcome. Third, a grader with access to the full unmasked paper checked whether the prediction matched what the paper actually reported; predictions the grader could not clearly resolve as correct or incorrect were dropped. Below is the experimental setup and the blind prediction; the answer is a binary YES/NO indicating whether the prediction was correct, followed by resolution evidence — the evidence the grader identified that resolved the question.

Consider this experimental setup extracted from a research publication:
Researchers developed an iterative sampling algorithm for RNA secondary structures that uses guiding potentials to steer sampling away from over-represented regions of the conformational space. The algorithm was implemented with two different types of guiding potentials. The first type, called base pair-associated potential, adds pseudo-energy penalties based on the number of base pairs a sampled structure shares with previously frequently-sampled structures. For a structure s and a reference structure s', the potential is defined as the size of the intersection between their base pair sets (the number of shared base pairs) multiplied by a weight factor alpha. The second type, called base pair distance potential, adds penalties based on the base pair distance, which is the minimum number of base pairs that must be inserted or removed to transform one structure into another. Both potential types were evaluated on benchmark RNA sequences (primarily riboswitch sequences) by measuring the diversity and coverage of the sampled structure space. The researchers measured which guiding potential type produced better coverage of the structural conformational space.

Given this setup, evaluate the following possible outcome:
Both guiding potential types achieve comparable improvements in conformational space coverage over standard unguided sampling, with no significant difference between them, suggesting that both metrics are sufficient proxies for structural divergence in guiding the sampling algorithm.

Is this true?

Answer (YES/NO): NO